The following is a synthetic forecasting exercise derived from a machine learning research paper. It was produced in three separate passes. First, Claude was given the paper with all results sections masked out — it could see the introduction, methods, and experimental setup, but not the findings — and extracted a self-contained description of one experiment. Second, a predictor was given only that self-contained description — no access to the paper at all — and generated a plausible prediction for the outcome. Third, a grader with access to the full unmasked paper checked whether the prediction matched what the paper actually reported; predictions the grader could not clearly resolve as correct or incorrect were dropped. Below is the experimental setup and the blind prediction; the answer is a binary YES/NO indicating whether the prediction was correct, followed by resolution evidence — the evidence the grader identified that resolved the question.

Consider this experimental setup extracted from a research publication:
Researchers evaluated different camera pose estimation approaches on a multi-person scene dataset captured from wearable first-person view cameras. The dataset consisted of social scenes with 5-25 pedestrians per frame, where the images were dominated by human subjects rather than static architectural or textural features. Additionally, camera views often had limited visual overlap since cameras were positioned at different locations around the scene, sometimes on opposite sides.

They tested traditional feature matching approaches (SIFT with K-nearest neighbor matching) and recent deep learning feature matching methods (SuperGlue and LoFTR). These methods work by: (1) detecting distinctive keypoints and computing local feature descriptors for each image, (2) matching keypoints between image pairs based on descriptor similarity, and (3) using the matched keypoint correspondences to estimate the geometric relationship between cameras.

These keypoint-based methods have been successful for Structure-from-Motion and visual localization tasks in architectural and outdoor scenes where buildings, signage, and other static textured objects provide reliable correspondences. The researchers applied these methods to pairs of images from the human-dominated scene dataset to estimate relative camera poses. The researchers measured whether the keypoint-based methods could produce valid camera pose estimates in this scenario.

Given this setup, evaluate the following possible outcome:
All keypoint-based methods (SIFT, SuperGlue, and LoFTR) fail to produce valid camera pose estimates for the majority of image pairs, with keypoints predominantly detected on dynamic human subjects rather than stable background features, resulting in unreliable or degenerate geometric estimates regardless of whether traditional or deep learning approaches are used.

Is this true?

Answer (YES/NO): YES